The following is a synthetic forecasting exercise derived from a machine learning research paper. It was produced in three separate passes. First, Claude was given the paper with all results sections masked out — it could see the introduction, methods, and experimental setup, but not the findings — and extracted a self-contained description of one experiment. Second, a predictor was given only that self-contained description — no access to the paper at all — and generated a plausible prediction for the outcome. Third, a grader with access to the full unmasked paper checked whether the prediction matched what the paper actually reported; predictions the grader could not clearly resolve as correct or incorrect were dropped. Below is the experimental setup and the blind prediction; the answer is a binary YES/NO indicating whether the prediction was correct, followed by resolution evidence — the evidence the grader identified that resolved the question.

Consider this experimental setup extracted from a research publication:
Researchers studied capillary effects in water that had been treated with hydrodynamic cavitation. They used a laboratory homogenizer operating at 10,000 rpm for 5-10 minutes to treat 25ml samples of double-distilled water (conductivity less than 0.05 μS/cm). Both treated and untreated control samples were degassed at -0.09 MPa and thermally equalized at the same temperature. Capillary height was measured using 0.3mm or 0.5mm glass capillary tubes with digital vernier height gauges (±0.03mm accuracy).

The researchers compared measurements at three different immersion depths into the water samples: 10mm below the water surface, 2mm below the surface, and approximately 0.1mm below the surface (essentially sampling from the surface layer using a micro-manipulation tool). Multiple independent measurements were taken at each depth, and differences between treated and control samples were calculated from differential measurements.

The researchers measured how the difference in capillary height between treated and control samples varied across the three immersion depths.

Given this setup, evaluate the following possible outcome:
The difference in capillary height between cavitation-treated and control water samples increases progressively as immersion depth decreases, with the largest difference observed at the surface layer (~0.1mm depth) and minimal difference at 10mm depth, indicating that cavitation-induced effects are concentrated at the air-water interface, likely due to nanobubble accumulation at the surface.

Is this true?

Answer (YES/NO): NO